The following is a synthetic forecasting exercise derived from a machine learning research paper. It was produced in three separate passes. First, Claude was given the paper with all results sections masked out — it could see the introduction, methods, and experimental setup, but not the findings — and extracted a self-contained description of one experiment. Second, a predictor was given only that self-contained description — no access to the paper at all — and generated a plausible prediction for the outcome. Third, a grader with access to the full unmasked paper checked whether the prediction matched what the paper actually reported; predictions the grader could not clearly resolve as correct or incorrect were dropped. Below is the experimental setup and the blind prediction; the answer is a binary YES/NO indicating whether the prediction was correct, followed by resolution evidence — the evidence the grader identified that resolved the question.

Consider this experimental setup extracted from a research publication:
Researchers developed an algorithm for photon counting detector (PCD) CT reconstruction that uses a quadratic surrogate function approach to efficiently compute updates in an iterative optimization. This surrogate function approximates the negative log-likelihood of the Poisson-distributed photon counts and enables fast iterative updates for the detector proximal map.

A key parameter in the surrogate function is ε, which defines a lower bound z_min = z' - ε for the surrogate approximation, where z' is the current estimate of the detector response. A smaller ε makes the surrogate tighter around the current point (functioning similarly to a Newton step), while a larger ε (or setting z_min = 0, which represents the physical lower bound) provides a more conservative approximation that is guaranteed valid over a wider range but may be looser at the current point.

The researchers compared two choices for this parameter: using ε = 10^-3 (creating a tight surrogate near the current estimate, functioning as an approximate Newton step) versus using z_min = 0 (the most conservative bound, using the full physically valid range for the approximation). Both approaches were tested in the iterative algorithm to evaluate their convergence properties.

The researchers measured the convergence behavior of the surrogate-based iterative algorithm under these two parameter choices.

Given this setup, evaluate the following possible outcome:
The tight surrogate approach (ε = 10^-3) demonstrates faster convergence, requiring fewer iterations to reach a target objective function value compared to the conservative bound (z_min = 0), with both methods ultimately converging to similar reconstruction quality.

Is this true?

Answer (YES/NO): YES